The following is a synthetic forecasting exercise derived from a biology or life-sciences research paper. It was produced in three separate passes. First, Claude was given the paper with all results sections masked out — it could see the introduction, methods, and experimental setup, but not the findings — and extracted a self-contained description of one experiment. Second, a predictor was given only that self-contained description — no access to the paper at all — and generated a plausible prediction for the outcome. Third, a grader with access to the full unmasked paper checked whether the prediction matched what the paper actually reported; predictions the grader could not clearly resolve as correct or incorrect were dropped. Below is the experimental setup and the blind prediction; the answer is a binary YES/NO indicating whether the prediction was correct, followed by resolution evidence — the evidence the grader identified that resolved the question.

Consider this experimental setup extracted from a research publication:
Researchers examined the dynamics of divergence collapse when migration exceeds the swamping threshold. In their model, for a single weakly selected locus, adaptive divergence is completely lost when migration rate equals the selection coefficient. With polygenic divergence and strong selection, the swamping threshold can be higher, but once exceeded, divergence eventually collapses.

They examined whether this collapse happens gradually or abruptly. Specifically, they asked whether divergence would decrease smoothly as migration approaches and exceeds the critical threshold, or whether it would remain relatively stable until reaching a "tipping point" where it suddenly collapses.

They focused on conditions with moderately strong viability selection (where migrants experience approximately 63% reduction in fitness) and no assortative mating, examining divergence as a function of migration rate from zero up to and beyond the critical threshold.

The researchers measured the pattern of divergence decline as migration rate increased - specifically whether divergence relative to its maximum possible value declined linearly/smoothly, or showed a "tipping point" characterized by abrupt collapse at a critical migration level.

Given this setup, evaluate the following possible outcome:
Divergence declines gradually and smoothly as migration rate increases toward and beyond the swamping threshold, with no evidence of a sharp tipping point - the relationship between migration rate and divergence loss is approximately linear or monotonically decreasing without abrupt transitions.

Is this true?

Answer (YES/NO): NO